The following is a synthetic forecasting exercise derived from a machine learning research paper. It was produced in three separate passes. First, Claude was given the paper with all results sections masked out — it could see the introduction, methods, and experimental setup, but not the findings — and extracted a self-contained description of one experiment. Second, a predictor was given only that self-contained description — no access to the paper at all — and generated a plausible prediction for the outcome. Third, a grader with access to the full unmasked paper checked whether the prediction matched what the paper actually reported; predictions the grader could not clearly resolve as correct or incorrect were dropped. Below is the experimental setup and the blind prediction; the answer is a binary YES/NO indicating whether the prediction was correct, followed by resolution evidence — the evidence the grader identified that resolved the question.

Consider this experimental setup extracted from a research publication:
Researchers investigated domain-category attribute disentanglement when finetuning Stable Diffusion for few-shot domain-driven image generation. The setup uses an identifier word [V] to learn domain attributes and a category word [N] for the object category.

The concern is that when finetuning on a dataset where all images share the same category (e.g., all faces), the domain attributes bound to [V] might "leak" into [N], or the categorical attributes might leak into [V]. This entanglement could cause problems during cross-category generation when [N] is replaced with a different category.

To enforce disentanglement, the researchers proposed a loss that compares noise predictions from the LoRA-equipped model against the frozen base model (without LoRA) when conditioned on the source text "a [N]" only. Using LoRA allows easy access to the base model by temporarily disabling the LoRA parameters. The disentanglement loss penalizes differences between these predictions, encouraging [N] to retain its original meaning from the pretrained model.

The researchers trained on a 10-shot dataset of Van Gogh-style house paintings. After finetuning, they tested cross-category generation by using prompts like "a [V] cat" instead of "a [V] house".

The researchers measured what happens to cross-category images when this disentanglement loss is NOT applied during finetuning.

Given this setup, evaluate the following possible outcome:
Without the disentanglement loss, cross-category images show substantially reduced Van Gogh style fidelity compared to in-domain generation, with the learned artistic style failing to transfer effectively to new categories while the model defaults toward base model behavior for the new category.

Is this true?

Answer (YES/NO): YES